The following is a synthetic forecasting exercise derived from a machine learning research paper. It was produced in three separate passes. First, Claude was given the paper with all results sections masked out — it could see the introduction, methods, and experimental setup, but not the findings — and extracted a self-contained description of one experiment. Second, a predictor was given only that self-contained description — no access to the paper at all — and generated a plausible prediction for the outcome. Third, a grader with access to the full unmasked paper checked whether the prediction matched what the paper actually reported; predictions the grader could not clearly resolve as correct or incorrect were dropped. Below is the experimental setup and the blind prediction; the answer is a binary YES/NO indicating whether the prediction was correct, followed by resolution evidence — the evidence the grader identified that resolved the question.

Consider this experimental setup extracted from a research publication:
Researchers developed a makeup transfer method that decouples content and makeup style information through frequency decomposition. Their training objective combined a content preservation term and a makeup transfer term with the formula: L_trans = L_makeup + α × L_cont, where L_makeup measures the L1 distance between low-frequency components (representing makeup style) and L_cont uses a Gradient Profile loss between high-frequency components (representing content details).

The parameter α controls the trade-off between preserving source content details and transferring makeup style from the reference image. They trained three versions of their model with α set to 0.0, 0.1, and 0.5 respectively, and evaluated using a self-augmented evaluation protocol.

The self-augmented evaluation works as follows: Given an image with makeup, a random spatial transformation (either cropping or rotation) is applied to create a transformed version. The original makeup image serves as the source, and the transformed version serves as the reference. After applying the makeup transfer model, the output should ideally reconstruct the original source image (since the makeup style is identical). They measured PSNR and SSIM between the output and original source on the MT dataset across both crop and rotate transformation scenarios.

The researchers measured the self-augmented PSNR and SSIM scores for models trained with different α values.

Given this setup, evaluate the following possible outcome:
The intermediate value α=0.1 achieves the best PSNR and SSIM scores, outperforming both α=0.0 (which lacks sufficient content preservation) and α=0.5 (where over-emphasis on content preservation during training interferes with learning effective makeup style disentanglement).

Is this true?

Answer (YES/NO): YES